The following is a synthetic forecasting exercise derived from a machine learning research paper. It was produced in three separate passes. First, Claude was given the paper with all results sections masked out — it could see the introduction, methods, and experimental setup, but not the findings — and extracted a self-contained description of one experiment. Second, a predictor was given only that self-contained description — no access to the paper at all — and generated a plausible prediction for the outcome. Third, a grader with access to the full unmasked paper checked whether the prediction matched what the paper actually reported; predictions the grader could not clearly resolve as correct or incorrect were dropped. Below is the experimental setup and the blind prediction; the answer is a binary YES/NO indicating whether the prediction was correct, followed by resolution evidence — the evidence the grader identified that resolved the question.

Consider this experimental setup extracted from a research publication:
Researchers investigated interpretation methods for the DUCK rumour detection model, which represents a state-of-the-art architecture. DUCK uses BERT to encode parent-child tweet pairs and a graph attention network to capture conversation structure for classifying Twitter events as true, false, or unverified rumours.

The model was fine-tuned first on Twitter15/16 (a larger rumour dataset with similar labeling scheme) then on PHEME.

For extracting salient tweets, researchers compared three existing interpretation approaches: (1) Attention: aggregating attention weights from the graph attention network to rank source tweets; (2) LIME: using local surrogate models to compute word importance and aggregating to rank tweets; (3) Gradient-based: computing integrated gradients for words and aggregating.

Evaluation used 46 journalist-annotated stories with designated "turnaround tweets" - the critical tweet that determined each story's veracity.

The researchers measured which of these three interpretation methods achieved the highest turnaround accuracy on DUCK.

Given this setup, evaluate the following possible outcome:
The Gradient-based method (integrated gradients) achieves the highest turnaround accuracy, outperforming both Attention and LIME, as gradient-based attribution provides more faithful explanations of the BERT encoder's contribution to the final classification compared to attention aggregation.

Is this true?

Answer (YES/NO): YES